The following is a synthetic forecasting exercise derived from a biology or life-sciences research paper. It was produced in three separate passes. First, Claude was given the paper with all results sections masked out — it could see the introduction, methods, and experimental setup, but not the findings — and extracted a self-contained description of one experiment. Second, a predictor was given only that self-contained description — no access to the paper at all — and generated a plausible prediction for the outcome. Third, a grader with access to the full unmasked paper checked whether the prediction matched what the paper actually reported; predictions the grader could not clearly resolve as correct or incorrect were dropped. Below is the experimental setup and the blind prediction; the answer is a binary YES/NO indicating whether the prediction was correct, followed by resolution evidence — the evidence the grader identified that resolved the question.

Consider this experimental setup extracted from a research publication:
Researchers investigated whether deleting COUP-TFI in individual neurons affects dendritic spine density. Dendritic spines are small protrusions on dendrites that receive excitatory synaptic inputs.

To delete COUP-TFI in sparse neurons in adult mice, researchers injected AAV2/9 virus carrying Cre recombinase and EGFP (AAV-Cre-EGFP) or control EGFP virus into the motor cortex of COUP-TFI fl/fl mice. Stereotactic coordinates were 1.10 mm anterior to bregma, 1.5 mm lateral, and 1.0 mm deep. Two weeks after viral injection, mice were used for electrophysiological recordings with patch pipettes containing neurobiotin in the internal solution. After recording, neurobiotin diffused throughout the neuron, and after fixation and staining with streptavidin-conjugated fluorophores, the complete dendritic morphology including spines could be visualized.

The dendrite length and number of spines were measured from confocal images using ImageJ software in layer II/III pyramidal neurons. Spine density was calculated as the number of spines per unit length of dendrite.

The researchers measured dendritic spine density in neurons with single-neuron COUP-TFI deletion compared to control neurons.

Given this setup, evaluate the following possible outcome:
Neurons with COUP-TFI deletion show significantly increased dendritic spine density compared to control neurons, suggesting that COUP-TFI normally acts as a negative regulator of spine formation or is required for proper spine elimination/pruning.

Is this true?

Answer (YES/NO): NO